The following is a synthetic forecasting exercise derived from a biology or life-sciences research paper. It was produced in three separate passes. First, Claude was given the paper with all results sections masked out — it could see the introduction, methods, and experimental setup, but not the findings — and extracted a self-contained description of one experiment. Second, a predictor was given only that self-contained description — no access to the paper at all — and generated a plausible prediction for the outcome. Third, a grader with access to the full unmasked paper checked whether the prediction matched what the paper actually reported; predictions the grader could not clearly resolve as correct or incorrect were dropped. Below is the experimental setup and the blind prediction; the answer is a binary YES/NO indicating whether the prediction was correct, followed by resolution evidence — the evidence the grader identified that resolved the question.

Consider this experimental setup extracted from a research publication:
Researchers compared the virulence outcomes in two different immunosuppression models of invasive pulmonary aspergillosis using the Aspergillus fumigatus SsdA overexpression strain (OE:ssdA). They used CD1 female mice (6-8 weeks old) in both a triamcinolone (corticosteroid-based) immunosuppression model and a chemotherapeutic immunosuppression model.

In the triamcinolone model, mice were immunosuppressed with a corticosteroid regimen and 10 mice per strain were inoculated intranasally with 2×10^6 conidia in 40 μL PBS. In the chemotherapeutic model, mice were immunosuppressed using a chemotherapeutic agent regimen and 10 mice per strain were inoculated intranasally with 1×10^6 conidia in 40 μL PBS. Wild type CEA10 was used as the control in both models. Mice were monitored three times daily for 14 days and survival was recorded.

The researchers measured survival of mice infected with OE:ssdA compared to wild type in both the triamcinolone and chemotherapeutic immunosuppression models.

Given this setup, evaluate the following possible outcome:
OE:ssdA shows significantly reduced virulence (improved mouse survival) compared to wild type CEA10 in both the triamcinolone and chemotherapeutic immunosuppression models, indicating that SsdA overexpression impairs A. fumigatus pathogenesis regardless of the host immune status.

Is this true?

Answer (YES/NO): YES